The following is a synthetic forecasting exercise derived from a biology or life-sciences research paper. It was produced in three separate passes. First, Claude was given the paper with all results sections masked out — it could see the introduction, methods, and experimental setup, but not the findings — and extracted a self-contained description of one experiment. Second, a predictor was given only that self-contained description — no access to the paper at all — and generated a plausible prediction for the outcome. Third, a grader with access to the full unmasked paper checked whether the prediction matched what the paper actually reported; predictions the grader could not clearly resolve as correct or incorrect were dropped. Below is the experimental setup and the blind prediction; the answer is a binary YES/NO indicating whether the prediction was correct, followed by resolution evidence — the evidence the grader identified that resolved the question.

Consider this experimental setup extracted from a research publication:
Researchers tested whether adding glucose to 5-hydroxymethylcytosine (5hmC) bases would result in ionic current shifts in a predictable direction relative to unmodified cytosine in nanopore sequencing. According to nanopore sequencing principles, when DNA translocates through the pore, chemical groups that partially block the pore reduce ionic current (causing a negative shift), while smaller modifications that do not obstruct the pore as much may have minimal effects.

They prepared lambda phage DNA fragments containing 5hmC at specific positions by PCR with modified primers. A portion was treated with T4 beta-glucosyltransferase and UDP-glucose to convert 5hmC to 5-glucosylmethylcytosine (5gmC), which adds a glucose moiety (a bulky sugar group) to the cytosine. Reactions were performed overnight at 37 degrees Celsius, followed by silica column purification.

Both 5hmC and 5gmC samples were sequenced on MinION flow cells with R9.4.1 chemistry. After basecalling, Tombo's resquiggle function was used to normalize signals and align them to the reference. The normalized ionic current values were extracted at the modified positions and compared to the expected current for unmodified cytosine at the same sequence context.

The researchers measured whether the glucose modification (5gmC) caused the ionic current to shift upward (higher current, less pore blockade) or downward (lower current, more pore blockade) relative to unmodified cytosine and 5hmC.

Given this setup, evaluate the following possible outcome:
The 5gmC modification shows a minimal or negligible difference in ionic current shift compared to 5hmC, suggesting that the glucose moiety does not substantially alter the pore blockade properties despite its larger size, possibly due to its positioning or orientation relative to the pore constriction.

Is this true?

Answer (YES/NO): NO